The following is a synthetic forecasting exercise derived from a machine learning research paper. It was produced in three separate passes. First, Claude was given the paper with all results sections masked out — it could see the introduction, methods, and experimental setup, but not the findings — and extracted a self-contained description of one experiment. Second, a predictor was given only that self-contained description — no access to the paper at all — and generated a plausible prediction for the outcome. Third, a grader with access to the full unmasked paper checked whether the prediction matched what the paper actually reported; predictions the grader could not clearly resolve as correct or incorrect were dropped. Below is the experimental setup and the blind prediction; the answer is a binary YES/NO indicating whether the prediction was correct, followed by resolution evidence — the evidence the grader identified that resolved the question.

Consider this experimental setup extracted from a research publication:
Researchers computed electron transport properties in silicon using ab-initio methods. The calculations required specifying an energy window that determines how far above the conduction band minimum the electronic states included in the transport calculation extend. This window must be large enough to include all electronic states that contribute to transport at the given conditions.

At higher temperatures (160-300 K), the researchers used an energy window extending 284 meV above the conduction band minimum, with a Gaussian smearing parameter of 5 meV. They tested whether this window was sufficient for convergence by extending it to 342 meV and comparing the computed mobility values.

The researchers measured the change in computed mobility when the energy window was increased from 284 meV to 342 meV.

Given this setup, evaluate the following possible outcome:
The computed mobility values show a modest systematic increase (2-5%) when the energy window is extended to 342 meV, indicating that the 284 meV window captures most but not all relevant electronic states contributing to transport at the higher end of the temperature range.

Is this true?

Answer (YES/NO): NO